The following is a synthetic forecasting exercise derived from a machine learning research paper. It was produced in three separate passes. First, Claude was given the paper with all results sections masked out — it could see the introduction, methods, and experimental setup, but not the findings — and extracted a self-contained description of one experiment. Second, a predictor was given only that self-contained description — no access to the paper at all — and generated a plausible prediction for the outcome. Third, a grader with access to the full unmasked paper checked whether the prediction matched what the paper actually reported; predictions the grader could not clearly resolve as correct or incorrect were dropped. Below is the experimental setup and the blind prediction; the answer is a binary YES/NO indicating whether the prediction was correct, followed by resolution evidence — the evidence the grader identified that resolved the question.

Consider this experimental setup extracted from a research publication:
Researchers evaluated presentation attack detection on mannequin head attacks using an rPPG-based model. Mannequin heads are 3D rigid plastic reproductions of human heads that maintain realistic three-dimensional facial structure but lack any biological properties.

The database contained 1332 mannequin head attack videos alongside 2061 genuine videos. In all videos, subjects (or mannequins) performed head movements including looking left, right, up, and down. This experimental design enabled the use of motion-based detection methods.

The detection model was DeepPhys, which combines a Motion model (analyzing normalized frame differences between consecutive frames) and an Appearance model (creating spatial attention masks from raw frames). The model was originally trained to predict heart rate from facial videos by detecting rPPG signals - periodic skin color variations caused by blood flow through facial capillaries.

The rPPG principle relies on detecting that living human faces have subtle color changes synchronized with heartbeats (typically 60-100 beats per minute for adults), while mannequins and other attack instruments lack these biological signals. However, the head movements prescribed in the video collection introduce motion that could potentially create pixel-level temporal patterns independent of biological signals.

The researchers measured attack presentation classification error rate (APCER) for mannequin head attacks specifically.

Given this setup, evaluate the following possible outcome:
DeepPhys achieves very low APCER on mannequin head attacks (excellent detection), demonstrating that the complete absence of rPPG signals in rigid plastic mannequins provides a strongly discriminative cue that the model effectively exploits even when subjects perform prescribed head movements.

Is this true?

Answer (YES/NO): NO